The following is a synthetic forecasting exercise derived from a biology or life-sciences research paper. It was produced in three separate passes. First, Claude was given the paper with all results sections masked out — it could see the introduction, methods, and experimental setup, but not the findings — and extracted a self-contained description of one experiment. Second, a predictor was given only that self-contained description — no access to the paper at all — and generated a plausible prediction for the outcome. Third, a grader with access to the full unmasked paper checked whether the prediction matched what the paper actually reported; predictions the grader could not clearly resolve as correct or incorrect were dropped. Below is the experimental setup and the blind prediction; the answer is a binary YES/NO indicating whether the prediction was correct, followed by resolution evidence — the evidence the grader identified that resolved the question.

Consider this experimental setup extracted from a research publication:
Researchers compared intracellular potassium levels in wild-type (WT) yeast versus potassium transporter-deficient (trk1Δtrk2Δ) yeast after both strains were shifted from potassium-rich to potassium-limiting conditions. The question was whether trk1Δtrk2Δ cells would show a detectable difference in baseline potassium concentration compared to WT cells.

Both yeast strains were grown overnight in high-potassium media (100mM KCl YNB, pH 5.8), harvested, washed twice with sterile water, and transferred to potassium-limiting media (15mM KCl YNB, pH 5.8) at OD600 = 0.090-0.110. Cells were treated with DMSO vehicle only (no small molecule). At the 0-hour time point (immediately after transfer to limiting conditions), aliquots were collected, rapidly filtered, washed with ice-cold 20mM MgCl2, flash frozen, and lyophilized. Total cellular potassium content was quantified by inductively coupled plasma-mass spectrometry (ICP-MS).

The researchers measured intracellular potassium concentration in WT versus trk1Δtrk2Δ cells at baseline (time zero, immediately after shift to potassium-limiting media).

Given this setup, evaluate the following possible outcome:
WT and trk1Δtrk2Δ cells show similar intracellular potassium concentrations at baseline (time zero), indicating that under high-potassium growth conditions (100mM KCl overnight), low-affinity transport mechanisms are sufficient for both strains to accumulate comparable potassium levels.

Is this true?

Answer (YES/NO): NO